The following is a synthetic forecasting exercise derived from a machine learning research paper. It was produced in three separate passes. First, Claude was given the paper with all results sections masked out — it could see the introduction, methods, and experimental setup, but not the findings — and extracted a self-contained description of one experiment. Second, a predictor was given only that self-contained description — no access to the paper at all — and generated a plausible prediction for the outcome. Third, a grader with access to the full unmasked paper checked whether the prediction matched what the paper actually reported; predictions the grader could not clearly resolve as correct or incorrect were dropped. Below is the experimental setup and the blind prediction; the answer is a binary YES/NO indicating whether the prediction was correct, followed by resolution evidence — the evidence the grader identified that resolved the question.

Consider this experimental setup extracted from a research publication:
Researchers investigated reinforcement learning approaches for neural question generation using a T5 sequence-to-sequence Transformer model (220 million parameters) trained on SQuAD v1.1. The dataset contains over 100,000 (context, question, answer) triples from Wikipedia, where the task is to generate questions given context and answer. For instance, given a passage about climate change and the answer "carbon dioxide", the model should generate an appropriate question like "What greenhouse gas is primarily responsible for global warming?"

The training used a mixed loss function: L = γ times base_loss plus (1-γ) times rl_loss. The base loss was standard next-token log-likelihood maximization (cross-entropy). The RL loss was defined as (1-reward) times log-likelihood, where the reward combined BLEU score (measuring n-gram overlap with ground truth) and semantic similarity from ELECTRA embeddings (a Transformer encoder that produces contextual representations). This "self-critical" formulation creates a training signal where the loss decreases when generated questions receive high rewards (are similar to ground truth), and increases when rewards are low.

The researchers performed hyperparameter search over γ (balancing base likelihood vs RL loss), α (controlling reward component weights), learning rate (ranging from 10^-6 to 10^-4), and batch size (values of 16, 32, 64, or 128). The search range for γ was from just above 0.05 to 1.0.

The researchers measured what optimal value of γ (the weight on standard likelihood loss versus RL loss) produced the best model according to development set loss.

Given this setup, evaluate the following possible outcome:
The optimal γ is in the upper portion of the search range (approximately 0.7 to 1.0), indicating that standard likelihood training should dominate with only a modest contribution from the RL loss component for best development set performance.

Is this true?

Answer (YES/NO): NO